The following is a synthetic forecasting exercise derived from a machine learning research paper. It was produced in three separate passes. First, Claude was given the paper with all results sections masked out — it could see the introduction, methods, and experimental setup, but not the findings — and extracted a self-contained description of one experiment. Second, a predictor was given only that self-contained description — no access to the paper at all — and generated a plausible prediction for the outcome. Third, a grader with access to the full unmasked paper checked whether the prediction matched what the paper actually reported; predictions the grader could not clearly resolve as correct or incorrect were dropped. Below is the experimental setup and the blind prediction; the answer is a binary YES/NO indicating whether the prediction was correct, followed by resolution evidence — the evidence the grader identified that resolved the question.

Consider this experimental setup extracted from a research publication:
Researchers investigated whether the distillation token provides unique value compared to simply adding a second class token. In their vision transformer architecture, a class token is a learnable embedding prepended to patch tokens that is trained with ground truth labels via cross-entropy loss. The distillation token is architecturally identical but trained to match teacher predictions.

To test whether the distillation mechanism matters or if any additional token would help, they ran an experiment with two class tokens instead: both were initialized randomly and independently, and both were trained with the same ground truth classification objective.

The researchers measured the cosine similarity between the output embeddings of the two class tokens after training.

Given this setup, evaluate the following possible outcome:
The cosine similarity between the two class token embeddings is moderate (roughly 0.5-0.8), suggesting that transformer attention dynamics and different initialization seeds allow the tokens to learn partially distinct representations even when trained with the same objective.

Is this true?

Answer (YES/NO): NO